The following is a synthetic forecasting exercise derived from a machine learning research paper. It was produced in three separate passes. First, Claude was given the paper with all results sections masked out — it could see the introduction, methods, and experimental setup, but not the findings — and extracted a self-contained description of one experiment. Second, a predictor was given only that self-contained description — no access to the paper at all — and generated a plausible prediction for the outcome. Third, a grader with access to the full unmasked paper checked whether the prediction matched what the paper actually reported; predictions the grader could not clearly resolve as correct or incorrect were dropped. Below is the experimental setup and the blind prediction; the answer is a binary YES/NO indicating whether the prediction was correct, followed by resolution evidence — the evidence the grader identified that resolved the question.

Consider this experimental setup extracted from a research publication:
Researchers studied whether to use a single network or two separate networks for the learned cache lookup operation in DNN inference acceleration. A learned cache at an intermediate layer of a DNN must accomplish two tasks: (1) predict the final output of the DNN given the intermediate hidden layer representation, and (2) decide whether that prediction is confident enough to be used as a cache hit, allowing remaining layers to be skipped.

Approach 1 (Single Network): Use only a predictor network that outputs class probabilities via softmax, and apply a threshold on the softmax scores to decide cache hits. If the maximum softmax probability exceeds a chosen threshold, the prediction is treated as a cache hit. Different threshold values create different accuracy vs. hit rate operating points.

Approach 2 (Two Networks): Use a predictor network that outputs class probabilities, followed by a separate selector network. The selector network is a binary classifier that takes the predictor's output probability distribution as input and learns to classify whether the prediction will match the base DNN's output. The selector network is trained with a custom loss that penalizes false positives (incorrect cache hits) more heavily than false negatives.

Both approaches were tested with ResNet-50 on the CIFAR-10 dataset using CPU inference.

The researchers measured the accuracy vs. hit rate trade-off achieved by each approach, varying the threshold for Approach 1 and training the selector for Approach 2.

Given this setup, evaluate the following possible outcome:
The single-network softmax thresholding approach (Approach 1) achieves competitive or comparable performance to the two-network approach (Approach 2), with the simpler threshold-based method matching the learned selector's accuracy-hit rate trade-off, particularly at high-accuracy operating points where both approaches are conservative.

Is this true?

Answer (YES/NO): NO